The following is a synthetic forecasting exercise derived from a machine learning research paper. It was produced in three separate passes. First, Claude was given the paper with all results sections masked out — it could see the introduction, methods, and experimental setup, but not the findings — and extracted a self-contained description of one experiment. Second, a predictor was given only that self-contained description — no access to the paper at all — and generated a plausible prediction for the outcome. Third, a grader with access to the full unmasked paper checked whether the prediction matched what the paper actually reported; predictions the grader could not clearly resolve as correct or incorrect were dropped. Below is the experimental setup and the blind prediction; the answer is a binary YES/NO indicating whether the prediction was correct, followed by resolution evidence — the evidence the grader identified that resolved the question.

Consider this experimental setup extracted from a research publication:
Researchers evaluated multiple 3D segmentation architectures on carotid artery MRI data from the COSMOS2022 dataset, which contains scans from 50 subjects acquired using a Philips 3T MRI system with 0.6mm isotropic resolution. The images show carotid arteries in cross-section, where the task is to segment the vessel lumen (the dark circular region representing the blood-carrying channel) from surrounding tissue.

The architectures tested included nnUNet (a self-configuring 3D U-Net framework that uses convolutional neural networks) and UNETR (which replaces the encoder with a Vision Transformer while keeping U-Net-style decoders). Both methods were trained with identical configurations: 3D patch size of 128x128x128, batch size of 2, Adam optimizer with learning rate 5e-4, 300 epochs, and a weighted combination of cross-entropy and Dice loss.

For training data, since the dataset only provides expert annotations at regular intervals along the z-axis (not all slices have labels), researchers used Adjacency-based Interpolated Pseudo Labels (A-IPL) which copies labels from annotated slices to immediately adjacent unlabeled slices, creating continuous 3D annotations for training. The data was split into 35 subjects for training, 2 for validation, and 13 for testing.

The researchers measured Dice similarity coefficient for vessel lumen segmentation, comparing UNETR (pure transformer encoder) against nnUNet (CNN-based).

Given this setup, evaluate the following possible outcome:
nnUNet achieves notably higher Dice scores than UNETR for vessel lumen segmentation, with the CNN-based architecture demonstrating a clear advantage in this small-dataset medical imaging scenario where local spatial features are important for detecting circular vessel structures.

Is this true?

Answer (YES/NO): YES